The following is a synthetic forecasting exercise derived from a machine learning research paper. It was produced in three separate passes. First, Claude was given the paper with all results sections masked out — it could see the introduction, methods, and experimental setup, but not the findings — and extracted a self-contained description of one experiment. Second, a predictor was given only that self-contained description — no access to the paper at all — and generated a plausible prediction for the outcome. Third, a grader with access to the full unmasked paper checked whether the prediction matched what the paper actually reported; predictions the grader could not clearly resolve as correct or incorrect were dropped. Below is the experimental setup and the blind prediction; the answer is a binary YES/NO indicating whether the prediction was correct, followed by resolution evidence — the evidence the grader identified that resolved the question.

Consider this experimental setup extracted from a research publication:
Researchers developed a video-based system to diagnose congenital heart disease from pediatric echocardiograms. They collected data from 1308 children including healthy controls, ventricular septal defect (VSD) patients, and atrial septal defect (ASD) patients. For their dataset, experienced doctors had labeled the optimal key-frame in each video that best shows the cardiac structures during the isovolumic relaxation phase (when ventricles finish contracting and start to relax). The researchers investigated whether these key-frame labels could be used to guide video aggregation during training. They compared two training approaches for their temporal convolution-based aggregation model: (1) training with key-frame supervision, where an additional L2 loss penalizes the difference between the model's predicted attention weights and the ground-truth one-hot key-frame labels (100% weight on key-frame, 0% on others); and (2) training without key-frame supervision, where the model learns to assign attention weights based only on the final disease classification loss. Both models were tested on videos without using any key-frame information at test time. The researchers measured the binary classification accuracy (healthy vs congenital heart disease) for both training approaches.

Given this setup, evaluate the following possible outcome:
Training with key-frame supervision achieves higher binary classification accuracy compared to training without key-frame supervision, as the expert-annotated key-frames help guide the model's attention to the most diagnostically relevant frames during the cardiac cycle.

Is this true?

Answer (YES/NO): YES